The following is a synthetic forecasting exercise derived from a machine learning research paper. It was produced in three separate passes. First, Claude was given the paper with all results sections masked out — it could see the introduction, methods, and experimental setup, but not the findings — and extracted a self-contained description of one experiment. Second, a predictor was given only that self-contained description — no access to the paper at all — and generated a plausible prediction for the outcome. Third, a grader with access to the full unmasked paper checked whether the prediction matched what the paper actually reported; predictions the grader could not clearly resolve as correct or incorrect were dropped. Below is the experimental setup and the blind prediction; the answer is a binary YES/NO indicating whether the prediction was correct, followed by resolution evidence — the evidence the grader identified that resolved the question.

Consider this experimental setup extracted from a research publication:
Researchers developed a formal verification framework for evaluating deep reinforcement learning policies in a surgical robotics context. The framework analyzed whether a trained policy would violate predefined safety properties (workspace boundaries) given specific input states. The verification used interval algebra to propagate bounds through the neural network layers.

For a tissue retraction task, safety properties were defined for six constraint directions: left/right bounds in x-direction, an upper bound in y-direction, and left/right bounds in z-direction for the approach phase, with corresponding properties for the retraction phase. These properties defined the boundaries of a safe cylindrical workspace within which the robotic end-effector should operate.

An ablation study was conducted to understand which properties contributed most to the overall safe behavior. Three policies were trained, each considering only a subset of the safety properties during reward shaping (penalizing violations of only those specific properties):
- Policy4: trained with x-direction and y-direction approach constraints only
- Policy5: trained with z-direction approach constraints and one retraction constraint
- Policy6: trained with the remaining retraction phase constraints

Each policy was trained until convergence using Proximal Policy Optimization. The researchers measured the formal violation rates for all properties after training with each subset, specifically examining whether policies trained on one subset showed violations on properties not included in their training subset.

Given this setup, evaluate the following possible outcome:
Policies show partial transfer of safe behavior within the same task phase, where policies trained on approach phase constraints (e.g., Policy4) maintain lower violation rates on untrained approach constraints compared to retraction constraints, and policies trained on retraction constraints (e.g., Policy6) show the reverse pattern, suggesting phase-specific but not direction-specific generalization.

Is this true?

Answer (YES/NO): NO